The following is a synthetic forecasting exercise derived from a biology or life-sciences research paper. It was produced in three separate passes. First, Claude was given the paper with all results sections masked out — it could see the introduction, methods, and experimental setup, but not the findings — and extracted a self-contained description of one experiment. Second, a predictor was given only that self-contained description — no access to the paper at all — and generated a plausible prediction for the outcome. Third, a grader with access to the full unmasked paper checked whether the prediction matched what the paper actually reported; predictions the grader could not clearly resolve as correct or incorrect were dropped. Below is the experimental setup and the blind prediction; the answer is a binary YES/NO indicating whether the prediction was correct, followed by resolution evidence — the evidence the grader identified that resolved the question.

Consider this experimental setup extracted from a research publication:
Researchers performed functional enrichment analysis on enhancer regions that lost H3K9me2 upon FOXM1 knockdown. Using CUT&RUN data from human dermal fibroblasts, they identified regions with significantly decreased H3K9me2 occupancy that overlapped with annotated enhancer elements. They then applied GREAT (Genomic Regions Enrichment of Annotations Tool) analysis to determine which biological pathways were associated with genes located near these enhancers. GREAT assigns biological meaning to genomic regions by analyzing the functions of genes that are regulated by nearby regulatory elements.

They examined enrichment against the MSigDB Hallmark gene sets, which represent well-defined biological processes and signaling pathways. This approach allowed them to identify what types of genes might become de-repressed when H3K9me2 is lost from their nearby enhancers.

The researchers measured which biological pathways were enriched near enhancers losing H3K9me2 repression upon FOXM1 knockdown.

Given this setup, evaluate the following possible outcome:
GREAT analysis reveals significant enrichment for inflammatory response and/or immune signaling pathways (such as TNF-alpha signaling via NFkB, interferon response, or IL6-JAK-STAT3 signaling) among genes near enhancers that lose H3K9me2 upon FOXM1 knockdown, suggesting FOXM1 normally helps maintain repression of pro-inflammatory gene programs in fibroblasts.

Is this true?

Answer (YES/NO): YES